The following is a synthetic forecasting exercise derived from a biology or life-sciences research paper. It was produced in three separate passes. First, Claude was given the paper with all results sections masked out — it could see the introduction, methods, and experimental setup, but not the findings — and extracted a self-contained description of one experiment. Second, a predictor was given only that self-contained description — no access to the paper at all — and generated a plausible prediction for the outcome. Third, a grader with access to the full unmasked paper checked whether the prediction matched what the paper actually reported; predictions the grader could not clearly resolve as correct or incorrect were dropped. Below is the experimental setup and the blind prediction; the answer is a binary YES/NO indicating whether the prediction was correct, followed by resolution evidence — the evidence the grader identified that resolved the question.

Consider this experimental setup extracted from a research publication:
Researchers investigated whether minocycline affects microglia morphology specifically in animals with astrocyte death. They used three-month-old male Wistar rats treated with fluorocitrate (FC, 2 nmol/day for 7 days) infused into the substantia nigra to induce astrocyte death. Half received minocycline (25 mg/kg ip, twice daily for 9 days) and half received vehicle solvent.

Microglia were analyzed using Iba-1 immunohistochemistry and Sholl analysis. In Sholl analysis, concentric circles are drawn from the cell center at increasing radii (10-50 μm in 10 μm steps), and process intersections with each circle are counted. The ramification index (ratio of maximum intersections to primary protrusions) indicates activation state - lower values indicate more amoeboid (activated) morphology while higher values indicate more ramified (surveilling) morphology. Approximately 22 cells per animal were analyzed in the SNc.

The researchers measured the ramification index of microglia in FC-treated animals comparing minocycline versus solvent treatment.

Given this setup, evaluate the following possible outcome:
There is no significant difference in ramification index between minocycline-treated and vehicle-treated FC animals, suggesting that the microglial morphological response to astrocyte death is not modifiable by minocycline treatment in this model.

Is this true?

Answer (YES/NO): NO